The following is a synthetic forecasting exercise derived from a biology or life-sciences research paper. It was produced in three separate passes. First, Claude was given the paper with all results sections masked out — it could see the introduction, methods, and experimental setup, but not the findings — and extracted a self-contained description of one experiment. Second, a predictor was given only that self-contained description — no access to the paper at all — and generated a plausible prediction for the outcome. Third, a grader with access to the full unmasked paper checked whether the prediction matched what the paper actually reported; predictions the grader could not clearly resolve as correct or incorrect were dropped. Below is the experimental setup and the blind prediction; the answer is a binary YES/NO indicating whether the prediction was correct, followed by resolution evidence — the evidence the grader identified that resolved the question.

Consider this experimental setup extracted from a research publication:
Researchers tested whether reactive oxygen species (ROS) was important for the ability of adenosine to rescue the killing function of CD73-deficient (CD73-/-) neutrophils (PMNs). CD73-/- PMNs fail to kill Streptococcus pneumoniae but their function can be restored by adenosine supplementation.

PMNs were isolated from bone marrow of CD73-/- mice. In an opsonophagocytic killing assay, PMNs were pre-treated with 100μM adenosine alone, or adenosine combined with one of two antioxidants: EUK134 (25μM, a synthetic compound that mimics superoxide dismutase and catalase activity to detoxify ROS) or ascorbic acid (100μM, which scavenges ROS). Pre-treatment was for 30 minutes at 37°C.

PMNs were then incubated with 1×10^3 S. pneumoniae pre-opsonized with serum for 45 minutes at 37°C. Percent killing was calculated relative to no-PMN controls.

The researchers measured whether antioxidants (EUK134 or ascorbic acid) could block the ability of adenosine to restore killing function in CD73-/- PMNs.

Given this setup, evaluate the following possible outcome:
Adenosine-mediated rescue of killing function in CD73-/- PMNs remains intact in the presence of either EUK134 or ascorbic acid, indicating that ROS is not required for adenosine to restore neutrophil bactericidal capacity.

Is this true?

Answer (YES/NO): NO